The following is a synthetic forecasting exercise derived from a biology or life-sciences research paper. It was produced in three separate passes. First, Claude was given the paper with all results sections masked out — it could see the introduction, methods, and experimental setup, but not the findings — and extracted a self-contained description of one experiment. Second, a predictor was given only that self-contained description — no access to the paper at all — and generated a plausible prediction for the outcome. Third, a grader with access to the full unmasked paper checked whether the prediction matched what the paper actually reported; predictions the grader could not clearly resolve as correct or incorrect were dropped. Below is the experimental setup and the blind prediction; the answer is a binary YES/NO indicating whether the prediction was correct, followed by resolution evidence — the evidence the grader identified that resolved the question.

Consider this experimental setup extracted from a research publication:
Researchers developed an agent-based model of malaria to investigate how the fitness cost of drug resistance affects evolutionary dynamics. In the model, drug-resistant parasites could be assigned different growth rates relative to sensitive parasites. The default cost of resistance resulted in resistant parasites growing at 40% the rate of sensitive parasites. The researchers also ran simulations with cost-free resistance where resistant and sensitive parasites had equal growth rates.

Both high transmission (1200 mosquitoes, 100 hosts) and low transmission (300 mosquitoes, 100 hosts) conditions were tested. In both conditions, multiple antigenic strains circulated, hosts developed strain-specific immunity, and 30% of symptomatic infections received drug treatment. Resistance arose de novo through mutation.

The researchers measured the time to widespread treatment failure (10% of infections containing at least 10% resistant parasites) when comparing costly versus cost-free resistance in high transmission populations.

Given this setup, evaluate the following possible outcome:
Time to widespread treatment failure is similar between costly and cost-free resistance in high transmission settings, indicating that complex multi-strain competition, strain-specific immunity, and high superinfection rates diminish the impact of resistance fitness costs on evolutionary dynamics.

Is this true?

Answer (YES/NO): NO